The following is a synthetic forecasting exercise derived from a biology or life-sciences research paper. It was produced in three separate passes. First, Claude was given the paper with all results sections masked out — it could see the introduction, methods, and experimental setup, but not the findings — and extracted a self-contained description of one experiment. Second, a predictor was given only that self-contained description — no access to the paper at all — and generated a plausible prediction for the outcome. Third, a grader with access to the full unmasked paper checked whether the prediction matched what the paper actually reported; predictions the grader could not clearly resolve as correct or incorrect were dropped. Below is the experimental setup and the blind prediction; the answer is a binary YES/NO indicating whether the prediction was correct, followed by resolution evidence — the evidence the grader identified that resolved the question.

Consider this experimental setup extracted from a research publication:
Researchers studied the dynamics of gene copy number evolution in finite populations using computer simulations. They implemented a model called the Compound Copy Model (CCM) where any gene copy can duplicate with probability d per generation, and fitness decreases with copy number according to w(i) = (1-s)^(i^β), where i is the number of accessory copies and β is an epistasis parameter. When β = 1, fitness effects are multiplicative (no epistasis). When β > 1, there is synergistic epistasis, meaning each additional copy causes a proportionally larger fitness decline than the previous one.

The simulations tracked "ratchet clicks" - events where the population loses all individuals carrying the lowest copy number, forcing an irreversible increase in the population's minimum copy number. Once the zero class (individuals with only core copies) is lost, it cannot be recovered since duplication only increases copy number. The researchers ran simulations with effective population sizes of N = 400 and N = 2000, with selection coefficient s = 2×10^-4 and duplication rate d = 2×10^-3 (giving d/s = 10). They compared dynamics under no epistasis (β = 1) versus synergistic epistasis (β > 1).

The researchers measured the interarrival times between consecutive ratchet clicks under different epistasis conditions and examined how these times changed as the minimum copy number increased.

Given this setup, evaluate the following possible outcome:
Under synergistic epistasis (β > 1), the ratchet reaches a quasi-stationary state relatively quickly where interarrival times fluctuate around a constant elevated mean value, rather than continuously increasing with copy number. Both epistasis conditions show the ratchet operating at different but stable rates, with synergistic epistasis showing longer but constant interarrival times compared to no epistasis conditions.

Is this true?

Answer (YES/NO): NO